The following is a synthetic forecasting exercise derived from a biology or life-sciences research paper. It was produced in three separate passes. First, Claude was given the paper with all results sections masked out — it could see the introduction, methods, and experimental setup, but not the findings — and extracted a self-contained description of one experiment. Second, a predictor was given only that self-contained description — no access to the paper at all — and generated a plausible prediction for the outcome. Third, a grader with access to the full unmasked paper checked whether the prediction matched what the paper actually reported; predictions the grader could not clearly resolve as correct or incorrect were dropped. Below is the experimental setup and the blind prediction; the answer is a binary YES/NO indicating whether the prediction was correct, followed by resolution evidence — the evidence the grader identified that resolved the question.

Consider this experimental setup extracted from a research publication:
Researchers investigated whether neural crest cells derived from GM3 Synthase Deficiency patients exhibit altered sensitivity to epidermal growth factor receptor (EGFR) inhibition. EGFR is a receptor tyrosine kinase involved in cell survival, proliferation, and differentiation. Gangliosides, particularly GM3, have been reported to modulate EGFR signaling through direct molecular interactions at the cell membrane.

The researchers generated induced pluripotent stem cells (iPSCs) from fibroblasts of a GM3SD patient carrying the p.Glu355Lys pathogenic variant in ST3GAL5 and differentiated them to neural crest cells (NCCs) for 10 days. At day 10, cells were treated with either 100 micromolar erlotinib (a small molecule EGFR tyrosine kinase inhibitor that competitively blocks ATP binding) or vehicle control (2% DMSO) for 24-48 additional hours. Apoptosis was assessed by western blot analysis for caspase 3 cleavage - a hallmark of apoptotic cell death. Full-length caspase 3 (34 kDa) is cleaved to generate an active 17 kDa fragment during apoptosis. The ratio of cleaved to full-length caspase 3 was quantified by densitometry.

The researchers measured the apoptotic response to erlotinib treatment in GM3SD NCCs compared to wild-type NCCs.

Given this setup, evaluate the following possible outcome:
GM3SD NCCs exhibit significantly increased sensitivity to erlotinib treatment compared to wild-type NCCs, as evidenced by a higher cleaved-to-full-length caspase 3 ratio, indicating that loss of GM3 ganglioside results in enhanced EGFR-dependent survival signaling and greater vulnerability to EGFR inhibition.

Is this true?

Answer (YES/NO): YES